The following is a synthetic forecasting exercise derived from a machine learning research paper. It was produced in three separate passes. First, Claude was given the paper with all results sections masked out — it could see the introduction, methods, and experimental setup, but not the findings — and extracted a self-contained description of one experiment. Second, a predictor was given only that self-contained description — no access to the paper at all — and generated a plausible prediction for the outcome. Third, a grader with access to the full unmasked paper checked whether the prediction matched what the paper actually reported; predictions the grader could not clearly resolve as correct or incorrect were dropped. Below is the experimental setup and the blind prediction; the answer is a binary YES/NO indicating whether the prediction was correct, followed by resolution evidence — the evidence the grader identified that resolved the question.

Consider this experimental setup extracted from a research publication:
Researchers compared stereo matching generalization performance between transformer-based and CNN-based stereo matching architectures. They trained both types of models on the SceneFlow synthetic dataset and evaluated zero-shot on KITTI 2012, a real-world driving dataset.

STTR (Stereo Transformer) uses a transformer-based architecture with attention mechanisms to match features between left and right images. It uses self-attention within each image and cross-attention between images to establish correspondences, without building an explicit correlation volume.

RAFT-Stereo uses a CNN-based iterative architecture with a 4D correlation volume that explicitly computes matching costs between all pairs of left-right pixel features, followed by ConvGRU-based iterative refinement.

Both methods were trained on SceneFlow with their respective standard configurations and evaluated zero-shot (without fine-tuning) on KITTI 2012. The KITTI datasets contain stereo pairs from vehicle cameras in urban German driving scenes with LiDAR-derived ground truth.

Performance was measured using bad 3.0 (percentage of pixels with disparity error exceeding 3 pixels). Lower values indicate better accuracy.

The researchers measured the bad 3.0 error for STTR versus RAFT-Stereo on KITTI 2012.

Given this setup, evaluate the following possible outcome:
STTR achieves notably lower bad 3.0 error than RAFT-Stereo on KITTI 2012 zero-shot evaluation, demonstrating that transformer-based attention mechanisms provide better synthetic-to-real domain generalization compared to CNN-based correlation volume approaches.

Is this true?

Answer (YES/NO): NO